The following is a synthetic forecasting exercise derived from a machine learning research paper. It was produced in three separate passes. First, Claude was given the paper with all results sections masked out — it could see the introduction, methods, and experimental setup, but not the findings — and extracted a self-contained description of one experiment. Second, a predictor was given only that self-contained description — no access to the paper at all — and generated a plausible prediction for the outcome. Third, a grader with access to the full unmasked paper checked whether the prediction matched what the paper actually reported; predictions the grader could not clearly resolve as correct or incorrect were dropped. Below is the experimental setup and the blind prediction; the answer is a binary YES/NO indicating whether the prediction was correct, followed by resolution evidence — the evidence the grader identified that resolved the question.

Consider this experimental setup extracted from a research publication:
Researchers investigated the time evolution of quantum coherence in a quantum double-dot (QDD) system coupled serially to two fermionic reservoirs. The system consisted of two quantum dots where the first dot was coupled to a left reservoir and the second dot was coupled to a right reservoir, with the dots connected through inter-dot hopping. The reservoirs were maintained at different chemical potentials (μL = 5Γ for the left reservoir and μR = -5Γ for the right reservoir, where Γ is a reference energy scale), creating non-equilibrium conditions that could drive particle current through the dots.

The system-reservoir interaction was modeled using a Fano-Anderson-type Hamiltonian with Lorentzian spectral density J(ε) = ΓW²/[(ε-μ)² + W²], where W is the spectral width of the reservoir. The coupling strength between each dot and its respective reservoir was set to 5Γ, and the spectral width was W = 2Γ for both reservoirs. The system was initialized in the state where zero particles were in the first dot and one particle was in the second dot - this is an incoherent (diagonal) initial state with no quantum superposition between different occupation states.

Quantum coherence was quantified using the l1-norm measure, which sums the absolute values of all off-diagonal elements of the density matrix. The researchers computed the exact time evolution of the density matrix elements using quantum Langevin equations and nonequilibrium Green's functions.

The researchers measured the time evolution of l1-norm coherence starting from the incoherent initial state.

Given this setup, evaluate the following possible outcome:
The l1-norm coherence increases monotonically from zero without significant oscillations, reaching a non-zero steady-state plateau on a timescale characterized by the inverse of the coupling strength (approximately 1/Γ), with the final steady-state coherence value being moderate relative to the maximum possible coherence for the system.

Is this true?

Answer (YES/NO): NO